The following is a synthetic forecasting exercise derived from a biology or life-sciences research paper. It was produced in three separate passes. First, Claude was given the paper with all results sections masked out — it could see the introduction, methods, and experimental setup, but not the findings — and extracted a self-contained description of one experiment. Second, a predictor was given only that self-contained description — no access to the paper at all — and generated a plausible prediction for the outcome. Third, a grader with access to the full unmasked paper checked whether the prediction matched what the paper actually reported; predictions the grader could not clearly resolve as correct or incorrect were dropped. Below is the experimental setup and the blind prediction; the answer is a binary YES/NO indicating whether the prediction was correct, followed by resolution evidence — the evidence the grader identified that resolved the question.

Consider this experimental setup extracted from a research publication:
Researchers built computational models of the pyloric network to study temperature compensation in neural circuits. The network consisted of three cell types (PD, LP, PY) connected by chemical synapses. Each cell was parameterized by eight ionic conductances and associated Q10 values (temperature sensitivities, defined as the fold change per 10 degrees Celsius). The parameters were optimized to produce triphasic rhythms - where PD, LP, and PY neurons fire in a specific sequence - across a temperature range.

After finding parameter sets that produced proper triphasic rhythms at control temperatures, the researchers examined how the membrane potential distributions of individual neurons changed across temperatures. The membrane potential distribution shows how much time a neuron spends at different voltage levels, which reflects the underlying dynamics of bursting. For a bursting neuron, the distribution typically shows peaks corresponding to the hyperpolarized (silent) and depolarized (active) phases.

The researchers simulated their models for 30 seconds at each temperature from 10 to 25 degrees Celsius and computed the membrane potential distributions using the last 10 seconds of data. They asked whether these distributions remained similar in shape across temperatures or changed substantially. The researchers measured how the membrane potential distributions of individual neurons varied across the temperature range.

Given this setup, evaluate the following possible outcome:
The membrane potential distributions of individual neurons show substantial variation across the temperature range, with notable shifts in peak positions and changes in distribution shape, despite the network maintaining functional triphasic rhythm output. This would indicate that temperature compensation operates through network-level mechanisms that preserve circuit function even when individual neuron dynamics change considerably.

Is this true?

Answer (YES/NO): YES